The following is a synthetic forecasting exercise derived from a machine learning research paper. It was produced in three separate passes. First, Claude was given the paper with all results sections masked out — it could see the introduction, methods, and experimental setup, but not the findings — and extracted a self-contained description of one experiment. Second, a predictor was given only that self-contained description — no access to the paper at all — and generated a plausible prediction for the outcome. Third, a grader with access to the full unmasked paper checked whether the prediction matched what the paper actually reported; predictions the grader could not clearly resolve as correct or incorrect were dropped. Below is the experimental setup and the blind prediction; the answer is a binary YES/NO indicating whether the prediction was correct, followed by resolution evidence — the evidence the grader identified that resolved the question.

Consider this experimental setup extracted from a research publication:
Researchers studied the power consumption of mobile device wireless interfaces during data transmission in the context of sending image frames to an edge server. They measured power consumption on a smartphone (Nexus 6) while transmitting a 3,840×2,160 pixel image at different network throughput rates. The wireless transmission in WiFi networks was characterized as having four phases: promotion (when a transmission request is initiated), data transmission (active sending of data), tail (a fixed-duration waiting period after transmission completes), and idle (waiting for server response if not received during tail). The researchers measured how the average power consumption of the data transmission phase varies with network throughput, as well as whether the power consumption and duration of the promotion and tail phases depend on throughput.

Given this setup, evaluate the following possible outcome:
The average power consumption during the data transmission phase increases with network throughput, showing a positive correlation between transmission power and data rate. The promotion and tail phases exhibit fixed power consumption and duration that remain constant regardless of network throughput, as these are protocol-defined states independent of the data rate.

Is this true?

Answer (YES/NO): YES